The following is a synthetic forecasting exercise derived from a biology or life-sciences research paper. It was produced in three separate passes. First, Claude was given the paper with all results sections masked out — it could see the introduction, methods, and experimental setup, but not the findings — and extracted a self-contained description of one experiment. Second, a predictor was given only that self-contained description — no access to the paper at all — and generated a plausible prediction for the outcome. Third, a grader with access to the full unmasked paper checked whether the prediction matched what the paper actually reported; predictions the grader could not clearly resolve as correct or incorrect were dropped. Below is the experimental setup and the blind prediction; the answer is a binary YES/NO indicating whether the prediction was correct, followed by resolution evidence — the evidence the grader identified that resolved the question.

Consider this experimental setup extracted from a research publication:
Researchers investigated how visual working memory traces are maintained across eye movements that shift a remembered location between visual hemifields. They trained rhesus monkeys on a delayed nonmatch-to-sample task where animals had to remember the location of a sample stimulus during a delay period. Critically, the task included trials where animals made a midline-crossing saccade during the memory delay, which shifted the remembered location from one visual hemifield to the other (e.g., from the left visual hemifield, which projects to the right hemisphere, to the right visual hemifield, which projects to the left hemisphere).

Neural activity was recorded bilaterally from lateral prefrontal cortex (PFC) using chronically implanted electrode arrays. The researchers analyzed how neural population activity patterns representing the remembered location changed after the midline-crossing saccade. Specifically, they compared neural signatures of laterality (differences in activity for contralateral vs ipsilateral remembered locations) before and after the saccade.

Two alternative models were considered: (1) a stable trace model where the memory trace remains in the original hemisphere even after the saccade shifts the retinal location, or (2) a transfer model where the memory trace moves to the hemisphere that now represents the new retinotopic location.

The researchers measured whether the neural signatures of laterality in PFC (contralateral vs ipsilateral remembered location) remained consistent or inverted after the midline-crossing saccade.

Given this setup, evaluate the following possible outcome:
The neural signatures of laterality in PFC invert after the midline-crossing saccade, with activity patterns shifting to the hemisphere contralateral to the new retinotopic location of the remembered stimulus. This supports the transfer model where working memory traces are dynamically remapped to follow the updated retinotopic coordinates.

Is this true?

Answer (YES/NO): YES